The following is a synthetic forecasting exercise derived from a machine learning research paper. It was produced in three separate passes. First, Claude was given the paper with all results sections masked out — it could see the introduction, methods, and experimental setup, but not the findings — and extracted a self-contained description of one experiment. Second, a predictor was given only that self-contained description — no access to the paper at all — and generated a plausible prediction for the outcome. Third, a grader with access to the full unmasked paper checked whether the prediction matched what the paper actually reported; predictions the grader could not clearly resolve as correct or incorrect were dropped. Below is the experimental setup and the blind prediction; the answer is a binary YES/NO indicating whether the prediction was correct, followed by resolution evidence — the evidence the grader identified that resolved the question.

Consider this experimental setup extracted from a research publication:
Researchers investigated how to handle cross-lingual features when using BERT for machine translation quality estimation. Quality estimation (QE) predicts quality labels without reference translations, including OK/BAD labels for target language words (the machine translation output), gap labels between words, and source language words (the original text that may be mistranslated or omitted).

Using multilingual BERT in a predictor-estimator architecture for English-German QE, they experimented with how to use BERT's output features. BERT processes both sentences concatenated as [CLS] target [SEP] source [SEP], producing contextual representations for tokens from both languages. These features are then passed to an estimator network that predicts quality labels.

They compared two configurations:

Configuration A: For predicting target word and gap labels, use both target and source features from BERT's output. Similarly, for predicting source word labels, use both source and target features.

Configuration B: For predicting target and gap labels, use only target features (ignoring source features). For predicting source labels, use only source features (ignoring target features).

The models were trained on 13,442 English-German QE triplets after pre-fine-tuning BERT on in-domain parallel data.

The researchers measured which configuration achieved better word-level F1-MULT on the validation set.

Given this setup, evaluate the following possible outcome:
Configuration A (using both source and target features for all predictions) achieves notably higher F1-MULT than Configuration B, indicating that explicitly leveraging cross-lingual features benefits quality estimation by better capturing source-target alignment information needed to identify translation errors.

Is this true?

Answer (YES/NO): NO